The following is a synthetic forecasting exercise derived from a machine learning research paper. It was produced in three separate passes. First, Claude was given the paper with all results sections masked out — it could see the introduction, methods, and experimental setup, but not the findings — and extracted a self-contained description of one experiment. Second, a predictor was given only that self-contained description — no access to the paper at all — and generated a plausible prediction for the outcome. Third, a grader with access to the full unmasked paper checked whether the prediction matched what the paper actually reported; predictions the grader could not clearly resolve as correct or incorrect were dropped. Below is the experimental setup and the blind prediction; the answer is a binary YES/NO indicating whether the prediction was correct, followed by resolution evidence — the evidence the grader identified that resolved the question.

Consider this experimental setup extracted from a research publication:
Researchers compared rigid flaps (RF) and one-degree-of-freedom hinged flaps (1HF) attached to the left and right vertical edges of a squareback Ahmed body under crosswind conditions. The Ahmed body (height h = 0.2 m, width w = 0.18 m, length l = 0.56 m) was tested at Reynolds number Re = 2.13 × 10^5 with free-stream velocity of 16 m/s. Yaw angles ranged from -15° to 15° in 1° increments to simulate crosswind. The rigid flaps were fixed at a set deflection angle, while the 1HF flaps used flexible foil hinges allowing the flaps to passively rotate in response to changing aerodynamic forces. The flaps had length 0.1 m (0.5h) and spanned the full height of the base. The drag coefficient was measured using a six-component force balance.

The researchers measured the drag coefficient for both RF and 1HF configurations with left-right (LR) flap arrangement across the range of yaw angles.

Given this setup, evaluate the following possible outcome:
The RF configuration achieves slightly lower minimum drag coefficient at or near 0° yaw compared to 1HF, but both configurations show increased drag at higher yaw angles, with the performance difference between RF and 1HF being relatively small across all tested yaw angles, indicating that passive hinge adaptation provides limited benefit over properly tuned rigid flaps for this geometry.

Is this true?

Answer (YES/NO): NO